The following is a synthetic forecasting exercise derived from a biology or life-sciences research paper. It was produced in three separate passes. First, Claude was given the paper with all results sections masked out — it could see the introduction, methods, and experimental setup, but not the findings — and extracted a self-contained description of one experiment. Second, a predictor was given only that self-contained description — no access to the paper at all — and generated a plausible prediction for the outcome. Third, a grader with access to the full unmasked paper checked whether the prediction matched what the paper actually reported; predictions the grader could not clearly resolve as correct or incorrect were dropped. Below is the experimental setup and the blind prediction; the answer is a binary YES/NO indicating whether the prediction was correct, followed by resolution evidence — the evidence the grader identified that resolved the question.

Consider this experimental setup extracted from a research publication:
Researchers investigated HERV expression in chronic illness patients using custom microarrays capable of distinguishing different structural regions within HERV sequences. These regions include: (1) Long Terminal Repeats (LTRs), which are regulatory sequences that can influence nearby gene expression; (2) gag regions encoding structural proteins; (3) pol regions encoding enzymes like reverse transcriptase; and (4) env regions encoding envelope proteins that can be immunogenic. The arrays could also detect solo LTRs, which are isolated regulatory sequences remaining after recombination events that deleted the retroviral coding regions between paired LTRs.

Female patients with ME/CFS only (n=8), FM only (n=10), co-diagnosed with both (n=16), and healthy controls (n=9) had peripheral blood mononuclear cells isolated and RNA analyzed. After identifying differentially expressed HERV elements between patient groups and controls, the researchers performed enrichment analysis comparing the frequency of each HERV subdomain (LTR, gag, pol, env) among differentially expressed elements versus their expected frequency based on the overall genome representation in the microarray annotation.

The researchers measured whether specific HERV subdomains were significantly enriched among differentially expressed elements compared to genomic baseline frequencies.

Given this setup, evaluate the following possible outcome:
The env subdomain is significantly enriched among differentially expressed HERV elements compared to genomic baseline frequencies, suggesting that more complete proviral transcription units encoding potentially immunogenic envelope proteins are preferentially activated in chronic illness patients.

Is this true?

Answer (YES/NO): NO